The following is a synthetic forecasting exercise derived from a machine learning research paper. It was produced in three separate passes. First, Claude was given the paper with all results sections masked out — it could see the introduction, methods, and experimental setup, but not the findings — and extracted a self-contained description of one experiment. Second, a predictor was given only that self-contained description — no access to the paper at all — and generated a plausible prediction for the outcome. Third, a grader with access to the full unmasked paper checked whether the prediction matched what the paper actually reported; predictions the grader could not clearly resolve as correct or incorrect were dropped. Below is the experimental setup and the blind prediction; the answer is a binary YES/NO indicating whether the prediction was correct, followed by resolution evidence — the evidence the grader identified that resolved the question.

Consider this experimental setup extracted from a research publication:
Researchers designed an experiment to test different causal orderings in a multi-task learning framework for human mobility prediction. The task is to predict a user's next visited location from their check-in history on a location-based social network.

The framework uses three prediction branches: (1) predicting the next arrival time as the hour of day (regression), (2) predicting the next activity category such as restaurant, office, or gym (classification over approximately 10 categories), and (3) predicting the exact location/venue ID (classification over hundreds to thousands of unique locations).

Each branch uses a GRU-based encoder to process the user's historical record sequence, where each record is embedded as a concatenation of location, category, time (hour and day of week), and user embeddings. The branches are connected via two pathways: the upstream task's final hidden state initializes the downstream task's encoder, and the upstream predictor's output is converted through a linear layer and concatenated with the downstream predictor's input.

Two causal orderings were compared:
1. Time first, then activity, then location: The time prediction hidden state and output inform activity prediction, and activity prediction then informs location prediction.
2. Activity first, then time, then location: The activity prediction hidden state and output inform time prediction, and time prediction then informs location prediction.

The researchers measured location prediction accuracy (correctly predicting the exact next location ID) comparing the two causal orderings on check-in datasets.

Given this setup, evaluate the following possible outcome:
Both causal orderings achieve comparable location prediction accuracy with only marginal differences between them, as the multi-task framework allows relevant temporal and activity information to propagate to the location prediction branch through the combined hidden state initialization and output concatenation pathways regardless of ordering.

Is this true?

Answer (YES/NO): NO